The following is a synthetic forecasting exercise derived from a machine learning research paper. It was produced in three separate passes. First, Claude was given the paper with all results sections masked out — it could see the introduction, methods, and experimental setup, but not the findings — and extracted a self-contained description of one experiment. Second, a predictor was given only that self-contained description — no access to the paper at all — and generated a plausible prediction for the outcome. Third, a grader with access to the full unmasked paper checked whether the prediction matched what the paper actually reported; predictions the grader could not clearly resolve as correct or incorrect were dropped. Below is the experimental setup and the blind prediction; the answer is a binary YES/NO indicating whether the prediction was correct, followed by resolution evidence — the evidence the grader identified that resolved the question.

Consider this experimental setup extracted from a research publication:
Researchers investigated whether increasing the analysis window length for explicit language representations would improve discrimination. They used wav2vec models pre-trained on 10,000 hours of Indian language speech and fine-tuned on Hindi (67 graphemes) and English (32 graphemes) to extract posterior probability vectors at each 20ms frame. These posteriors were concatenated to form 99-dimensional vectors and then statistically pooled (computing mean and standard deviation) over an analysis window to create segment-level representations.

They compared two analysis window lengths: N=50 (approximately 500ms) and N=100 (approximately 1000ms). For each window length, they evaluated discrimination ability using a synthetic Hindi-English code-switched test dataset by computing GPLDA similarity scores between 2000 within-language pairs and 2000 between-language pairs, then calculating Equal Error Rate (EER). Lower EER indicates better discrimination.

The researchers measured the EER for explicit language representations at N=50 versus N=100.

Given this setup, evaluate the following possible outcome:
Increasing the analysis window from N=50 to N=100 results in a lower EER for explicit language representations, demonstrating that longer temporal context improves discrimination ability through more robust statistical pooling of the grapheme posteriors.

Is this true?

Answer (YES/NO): YES